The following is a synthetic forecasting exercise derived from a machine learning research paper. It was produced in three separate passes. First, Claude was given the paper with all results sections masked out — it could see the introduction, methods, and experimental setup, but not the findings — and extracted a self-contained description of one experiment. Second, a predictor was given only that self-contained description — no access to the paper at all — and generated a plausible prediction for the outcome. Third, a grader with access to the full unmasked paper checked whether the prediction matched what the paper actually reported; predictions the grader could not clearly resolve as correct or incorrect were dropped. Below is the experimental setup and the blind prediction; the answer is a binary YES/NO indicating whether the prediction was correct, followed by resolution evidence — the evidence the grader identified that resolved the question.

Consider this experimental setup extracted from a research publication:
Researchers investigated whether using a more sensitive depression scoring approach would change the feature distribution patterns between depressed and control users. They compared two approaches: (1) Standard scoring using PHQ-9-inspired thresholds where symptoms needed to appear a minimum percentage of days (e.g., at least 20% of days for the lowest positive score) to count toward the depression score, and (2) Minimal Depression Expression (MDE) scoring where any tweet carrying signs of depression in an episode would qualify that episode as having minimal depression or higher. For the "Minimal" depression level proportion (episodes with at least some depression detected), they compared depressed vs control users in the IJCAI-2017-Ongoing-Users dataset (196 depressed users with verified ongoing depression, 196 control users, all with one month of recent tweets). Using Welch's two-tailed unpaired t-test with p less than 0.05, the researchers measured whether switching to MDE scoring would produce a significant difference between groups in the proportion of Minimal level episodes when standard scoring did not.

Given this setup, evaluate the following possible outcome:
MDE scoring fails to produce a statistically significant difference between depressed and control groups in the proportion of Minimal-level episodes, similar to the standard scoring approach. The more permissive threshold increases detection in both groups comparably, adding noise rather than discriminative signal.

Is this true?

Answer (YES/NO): NO